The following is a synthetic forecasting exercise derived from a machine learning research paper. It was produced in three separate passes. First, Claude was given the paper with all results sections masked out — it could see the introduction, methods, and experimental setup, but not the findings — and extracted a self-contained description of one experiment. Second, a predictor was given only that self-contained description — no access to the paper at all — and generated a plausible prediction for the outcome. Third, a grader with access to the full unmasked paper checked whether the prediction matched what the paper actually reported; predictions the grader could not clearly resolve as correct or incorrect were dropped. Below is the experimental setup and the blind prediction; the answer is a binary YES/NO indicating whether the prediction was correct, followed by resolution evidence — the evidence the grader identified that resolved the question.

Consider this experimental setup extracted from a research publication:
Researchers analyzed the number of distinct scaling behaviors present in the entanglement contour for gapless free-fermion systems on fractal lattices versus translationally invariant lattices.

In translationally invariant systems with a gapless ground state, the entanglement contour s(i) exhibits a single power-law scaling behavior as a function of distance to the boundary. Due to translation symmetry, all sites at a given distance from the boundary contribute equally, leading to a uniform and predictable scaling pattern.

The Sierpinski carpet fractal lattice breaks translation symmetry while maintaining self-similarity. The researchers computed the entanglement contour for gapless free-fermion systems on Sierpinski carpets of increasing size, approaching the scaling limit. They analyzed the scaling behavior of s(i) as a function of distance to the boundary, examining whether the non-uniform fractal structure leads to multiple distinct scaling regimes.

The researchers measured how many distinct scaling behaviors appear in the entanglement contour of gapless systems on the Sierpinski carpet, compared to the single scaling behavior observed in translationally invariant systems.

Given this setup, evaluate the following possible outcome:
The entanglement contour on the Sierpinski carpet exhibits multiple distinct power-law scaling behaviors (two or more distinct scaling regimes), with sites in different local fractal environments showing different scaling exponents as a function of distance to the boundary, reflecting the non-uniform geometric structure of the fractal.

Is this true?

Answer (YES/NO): YES